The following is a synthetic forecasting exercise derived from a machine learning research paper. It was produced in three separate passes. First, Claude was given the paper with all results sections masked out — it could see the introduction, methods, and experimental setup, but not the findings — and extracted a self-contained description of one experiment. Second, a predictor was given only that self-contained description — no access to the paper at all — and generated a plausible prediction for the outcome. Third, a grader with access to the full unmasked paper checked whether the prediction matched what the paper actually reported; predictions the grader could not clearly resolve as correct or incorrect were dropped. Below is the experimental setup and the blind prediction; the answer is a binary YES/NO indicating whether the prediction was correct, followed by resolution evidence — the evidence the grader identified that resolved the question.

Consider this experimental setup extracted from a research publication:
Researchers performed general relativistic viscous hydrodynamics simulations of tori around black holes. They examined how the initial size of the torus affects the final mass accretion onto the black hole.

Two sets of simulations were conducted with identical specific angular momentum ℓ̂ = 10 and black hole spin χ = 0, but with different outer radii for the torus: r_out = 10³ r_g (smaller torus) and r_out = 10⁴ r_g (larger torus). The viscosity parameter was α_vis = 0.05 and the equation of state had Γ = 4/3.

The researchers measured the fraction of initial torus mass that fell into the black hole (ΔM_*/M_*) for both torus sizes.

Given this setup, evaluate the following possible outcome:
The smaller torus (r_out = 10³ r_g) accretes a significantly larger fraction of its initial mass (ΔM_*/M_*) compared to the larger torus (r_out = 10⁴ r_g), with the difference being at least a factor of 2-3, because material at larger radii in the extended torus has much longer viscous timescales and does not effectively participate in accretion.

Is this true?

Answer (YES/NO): YES